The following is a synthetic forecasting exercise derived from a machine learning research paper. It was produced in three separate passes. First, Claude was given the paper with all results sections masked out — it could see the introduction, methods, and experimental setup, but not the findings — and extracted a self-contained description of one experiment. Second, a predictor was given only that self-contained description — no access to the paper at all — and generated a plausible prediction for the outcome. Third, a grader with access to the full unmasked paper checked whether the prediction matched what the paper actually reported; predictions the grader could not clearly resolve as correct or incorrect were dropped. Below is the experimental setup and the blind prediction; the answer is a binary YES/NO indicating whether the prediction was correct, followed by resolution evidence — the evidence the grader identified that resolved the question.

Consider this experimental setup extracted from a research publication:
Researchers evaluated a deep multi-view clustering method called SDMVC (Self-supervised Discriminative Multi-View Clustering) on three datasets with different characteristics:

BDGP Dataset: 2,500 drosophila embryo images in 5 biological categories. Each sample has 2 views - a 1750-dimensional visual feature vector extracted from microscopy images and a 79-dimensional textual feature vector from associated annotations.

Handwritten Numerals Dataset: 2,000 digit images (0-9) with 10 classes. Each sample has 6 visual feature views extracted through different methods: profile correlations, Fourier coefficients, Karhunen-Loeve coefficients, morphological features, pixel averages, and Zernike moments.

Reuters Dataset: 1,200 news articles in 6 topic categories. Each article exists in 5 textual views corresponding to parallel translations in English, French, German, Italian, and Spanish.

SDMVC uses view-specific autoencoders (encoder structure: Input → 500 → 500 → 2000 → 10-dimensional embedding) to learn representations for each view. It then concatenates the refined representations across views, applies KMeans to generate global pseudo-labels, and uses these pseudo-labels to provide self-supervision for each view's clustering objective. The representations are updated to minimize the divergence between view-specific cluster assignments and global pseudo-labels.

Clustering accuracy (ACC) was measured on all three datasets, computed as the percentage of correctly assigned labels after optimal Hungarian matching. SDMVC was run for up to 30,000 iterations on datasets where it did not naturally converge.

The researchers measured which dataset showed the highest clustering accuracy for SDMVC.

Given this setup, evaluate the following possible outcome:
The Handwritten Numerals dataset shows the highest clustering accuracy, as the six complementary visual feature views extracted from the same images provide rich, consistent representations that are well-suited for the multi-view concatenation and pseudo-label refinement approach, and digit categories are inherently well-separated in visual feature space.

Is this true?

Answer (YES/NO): NO